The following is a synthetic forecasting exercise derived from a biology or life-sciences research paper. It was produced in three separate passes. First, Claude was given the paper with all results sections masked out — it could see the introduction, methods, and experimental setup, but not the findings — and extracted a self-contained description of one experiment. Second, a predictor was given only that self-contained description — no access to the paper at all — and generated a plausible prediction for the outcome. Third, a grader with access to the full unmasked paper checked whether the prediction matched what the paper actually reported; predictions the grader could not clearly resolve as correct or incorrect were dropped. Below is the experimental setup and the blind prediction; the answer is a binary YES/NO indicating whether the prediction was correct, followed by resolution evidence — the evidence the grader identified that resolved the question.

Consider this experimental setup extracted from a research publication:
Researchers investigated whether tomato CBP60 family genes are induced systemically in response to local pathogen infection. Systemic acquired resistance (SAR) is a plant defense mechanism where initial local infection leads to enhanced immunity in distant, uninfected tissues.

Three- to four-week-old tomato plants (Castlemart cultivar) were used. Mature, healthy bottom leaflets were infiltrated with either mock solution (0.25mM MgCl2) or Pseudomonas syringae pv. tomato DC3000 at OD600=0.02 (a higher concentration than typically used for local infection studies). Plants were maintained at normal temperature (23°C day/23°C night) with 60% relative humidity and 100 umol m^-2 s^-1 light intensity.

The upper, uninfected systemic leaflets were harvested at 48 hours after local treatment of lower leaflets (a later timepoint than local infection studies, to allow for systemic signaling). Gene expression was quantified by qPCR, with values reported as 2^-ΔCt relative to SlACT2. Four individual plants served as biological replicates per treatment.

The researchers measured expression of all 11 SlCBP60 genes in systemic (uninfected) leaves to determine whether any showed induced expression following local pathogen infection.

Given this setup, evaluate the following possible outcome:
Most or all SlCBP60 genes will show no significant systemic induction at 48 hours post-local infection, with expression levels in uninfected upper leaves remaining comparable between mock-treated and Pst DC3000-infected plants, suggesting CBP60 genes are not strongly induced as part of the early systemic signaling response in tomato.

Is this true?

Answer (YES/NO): YES